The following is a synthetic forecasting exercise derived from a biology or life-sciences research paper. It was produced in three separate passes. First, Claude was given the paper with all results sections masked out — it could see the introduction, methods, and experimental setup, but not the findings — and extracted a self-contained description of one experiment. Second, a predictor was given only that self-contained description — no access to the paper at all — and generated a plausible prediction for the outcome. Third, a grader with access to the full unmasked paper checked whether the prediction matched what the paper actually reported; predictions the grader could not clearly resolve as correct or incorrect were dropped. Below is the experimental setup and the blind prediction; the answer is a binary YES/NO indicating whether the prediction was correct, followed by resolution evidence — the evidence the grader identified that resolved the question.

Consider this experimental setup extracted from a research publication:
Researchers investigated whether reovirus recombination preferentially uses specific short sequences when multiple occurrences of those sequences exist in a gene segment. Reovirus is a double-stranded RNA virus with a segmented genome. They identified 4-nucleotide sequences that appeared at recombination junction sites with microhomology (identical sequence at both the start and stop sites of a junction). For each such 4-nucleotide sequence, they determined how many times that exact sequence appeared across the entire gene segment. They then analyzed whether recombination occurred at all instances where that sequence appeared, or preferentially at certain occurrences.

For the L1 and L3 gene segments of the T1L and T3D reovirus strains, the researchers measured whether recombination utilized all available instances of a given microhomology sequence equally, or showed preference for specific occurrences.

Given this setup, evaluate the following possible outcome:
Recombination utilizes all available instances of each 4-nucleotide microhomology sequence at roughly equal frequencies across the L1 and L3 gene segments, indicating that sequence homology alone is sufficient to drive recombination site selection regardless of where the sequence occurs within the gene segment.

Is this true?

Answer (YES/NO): NO